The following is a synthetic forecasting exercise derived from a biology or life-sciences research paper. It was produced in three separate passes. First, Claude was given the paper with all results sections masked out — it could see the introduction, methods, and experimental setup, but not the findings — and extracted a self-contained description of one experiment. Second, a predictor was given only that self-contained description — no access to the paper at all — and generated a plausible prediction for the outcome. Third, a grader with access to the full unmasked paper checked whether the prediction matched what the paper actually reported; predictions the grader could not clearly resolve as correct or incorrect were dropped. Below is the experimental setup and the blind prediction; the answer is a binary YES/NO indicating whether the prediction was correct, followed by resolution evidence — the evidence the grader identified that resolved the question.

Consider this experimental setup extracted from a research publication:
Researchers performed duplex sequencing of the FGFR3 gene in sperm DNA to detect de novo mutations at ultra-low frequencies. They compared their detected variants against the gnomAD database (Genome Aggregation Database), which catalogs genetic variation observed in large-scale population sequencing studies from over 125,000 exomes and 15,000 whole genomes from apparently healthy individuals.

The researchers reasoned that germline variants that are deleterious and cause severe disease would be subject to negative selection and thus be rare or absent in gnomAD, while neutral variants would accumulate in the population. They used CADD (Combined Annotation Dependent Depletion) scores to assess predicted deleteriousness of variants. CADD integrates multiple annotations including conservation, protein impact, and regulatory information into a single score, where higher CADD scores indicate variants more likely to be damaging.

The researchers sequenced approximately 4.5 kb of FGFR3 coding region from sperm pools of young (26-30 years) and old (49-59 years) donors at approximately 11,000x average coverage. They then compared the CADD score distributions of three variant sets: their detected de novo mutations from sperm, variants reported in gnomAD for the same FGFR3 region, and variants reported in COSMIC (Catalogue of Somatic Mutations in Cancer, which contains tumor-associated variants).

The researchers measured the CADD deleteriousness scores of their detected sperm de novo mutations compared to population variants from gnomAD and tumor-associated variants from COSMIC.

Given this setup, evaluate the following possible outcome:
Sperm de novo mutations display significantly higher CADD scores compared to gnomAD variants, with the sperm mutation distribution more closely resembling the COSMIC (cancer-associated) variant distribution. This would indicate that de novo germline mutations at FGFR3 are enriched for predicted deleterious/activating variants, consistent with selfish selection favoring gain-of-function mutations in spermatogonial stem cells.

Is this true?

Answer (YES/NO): YES